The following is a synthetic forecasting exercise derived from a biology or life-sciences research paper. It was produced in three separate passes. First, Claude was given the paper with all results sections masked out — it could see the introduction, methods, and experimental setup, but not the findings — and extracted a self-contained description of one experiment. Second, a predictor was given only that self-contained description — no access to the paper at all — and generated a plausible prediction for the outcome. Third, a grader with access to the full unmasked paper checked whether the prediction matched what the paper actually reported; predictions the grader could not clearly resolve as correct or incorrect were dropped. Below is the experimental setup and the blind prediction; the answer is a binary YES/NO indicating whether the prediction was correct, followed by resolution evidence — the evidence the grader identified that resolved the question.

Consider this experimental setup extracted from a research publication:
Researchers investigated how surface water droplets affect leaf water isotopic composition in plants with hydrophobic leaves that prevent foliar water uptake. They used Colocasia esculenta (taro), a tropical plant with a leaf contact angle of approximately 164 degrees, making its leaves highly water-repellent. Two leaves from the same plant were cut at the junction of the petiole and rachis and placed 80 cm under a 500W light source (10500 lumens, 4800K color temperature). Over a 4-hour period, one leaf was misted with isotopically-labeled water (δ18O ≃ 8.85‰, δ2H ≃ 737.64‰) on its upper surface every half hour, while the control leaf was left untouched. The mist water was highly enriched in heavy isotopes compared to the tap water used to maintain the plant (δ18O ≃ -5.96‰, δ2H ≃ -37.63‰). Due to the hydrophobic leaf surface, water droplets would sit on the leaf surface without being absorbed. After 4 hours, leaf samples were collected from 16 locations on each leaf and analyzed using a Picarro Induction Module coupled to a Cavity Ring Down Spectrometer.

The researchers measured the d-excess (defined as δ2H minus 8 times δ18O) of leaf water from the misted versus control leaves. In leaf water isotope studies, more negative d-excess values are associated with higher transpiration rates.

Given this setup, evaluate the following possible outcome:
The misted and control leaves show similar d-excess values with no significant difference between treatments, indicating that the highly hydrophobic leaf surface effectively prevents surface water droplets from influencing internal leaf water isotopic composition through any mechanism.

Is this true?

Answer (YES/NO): NO